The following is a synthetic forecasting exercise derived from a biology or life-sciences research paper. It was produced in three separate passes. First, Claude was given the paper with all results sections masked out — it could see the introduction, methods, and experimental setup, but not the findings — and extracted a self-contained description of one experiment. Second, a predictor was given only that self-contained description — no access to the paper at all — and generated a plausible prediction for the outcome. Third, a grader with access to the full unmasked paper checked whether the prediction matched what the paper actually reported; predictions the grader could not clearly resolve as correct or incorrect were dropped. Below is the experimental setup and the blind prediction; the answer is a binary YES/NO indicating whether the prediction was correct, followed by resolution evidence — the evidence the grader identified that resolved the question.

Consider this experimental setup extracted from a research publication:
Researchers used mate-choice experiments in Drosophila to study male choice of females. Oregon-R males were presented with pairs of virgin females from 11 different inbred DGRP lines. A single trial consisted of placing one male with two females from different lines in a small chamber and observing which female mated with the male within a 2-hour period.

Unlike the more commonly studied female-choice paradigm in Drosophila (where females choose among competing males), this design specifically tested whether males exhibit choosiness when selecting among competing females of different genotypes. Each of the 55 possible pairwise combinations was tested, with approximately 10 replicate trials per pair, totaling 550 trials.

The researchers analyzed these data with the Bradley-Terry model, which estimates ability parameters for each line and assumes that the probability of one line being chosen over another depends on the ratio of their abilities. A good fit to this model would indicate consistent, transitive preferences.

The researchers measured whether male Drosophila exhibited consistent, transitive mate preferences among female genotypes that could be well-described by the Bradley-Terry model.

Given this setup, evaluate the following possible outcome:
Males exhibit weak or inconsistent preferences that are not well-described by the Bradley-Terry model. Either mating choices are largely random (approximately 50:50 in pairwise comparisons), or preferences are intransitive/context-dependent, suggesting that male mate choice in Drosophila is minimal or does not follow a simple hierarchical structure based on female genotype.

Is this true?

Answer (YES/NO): NO